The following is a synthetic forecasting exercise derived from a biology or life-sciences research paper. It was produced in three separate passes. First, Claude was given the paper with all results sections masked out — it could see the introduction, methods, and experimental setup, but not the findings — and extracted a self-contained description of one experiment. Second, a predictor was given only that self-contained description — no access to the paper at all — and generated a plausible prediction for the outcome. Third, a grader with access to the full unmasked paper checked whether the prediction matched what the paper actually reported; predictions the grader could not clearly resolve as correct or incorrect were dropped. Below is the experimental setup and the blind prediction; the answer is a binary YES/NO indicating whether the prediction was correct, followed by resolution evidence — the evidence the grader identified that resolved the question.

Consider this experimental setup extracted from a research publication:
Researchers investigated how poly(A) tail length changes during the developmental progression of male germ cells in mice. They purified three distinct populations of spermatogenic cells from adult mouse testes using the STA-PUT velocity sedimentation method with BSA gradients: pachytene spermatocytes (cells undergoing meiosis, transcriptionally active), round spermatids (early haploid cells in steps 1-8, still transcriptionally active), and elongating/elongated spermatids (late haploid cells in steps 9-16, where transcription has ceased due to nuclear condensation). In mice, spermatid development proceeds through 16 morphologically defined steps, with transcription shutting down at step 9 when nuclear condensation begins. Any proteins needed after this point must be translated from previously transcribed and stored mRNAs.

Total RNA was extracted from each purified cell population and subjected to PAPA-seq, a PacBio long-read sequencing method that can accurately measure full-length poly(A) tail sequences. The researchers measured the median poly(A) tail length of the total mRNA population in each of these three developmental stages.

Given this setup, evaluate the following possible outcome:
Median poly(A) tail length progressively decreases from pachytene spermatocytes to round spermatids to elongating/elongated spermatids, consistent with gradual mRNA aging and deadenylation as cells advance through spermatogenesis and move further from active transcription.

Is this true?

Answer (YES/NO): NO